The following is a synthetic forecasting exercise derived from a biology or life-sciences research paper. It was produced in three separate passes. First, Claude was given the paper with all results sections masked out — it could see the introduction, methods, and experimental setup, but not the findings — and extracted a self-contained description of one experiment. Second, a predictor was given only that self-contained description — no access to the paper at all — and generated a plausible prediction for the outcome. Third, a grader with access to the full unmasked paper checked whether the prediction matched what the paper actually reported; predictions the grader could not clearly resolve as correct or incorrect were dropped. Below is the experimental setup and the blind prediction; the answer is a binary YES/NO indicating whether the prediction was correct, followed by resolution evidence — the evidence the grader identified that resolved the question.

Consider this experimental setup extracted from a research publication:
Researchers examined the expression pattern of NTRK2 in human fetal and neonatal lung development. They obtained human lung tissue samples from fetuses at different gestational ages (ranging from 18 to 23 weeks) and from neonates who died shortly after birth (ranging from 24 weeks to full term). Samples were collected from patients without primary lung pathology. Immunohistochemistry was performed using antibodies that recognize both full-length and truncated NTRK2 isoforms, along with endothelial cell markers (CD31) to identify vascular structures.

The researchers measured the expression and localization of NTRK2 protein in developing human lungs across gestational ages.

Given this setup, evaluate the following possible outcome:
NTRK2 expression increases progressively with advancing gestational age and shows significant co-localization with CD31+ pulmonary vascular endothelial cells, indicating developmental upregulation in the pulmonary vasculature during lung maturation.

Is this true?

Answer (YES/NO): NO